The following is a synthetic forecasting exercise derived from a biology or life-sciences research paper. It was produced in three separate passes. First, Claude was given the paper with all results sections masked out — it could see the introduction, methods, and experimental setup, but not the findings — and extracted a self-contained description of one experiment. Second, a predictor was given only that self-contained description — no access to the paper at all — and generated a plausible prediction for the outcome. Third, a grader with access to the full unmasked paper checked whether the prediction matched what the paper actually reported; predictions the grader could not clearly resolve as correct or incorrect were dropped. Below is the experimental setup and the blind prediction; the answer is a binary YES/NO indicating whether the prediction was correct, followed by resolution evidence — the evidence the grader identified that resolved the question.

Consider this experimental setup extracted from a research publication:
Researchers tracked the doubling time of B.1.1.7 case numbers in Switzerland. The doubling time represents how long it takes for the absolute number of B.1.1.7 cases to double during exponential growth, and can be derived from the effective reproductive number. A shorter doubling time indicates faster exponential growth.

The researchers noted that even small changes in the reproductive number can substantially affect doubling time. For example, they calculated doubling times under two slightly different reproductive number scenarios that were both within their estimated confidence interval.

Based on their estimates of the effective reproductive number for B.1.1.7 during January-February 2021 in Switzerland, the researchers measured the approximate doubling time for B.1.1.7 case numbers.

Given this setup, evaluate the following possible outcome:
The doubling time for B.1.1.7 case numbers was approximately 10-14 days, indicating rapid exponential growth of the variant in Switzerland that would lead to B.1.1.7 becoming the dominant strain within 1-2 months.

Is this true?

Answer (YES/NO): NO